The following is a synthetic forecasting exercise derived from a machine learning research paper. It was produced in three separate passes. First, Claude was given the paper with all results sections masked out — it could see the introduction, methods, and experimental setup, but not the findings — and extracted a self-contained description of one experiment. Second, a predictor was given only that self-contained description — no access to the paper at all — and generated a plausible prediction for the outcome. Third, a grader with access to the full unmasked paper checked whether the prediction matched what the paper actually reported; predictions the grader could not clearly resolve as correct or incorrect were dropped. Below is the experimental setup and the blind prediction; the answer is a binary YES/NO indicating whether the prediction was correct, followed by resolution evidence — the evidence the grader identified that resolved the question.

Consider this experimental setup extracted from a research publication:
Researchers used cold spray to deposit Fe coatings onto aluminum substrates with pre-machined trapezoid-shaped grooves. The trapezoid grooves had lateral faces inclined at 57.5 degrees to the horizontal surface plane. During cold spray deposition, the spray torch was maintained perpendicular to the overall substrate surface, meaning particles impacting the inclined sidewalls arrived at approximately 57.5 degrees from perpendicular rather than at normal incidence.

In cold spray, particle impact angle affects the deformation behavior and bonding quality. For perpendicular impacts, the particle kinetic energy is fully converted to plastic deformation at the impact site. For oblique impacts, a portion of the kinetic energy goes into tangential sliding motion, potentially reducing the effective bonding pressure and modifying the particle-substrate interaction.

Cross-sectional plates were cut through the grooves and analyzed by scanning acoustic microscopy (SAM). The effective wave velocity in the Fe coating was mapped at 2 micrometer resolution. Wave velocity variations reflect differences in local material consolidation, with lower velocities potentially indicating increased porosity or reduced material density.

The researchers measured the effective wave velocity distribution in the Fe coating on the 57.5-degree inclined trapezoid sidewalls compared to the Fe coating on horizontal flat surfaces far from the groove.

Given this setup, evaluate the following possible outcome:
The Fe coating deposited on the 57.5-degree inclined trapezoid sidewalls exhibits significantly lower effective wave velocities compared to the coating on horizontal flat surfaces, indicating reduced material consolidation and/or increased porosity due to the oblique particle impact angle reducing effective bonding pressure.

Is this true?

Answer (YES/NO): YES